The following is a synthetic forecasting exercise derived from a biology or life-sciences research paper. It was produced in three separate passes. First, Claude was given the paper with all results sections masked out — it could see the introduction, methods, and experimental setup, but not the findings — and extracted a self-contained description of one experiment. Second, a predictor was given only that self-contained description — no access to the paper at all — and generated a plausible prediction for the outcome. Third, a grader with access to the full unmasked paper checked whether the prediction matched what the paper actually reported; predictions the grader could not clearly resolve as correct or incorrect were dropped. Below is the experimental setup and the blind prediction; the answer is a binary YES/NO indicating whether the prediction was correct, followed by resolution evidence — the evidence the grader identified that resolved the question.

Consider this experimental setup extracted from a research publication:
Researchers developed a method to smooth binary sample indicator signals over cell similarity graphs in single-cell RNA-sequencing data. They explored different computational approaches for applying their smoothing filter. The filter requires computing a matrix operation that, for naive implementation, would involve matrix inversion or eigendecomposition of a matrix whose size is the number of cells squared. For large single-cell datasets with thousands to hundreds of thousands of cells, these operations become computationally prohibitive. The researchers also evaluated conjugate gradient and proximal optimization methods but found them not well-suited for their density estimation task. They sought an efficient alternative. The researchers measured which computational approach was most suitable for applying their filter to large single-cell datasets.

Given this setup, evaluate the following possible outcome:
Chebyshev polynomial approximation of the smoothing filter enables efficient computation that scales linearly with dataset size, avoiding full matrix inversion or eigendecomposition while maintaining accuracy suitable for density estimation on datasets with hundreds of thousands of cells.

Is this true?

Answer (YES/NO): NO